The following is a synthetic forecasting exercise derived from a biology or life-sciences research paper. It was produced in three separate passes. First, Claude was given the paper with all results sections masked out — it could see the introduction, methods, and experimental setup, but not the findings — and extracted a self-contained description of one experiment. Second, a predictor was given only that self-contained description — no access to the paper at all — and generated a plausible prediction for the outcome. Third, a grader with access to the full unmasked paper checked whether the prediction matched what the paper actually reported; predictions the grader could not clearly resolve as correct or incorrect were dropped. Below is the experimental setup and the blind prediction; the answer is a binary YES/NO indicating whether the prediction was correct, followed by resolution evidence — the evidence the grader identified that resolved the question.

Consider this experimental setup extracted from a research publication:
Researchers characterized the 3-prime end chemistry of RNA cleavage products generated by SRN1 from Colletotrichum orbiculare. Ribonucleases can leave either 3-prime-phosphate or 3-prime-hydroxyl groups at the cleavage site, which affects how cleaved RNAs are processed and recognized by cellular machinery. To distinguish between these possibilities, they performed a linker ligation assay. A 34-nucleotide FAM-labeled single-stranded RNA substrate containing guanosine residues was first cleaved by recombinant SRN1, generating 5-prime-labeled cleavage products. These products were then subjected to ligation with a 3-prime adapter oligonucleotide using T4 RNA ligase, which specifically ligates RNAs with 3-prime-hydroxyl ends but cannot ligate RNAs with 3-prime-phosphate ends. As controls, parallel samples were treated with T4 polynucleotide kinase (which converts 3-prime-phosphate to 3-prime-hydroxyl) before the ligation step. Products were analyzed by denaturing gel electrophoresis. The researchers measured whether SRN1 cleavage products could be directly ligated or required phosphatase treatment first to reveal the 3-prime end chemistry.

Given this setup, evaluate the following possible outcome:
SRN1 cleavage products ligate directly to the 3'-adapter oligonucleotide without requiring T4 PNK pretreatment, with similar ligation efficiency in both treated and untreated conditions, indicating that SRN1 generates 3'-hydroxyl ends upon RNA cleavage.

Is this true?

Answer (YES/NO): NO